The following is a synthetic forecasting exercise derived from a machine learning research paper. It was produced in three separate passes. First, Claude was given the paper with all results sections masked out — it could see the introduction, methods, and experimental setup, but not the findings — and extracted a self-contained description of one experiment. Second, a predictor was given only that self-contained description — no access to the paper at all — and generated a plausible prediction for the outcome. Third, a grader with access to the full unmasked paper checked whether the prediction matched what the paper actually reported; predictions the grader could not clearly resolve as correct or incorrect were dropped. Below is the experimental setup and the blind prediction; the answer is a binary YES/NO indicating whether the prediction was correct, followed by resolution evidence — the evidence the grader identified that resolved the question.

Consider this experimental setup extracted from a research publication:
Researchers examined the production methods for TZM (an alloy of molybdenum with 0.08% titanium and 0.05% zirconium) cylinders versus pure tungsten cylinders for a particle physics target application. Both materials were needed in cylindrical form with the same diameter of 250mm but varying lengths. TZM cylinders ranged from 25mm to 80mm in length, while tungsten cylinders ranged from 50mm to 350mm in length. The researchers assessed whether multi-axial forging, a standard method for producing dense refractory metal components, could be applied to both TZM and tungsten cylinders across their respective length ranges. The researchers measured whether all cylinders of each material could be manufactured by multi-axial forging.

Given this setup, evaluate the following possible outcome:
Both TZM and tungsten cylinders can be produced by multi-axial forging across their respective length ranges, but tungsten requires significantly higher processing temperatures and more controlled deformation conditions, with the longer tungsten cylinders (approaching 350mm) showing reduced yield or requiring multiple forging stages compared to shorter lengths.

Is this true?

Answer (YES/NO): NO